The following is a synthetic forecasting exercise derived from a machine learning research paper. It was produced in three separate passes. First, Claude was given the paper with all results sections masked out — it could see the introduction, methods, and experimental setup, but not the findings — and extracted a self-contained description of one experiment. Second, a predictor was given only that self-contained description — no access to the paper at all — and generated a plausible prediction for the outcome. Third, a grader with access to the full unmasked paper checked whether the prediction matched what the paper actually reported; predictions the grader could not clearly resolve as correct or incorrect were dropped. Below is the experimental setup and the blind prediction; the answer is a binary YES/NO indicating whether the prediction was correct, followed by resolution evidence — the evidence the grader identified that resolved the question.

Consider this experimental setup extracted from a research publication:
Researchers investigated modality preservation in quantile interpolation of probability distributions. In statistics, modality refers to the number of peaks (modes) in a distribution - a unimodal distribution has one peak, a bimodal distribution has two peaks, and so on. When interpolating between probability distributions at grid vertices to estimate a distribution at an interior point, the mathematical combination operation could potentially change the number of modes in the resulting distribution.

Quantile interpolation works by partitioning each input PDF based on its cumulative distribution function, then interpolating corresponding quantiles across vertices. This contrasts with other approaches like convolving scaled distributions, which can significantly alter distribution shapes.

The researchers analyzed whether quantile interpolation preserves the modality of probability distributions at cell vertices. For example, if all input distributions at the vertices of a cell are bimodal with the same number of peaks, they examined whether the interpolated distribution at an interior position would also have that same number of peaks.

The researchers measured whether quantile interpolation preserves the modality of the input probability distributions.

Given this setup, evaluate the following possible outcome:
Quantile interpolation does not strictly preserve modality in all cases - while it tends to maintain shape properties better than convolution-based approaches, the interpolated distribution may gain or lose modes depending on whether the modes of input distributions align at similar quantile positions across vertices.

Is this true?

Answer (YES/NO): NO